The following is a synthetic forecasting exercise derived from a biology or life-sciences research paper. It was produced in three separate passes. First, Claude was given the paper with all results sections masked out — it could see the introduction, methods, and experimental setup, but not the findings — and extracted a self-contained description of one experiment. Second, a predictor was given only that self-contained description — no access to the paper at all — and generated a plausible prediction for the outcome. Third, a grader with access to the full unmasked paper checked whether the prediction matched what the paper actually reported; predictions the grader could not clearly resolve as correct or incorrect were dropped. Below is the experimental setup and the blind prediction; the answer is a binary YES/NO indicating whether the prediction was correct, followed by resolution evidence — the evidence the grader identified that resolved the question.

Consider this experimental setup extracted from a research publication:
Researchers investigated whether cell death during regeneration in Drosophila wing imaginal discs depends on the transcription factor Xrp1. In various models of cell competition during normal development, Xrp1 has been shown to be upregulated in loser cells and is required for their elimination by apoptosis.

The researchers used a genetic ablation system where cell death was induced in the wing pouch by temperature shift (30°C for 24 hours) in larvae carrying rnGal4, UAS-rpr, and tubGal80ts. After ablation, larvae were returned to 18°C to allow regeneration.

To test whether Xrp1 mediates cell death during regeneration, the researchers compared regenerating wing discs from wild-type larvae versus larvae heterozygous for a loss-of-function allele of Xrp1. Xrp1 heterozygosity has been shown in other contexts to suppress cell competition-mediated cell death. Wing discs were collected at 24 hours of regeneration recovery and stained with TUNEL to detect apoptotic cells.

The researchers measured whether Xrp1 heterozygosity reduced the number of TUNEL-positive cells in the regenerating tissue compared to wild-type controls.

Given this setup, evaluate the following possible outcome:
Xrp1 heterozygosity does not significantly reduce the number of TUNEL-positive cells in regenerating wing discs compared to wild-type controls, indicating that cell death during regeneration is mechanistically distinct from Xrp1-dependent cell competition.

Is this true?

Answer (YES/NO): YES